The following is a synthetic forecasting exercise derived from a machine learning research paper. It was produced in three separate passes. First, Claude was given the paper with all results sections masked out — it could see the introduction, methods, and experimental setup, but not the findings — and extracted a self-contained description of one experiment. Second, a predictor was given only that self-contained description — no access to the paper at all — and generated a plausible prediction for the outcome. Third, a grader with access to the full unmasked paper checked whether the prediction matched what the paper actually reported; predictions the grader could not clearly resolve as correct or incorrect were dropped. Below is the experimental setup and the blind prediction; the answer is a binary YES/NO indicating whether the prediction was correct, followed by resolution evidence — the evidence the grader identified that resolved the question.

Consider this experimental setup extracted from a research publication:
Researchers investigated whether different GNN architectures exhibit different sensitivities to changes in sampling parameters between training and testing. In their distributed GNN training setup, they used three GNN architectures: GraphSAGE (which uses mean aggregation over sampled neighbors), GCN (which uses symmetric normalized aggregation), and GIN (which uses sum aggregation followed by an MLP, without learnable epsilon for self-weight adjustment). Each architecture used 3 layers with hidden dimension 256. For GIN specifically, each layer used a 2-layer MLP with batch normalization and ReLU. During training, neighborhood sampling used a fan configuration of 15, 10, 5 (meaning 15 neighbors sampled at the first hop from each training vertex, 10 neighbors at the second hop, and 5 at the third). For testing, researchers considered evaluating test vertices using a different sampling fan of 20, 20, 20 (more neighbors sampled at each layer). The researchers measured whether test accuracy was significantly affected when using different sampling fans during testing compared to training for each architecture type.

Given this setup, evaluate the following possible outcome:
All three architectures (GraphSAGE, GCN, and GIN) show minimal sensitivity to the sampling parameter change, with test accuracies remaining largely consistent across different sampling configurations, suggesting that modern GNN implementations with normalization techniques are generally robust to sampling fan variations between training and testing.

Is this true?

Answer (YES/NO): NO